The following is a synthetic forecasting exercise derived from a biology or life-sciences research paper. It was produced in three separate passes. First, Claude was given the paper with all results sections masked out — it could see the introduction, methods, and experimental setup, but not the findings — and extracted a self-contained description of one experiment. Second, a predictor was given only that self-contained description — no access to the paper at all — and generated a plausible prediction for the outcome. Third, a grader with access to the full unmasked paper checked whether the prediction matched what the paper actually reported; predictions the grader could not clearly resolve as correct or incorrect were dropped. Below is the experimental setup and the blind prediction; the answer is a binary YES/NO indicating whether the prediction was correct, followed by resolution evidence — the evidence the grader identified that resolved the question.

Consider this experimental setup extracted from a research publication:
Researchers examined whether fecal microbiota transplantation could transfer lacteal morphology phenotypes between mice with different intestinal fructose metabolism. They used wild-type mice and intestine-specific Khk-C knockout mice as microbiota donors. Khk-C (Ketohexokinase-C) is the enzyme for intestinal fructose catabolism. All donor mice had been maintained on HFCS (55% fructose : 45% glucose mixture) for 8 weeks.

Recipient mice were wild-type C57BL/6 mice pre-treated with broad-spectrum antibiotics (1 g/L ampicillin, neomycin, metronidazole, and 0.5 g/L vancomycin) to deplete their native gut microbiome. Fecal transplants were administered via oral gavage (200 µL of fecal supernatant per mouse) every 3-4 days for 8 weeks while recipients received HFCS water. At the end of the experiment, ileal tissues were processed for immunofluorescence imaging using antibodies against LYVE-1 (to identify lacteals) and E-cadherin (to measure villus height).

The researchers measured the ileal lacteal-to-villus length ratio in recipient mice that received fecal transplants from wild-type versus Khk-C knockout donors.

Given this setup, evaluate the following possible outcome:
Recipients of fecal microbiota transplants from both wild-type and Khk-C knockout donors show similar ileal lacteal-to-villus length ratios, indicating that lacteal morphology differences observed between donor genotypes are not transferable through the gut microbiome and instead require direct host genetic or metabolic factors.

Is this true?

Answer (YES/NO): NO